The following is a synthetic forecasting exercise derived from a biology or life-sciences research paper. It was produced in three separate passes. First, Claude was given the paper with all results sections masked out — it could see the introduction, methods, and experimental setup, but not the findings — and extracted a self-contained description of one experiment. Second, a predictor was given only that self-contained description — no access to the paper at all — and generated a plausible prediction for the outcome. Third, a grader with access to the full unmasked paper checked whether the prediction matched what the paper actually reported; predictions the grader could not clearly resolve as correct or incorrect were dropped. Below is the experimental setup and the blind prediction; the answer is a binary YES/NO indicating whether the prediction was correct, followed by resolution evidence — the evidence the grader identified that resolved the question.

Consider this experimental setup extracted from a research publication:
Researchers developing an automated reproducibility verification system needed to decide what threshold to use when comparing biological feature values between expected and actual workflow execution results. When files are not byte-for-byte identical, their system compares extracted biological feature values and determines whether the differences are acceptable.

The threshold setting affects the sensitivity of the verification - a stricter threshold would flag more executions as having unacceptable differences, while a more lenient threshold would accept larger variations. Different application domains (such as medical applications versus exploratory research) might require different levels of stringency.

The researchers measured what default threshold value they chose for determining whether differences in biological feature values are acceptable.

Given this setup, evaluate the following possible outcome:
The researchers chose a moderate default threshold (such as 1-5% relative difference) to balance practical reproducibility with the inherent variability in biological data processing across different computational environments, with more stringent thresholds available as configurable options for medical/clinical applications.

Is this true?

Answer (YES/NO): YES